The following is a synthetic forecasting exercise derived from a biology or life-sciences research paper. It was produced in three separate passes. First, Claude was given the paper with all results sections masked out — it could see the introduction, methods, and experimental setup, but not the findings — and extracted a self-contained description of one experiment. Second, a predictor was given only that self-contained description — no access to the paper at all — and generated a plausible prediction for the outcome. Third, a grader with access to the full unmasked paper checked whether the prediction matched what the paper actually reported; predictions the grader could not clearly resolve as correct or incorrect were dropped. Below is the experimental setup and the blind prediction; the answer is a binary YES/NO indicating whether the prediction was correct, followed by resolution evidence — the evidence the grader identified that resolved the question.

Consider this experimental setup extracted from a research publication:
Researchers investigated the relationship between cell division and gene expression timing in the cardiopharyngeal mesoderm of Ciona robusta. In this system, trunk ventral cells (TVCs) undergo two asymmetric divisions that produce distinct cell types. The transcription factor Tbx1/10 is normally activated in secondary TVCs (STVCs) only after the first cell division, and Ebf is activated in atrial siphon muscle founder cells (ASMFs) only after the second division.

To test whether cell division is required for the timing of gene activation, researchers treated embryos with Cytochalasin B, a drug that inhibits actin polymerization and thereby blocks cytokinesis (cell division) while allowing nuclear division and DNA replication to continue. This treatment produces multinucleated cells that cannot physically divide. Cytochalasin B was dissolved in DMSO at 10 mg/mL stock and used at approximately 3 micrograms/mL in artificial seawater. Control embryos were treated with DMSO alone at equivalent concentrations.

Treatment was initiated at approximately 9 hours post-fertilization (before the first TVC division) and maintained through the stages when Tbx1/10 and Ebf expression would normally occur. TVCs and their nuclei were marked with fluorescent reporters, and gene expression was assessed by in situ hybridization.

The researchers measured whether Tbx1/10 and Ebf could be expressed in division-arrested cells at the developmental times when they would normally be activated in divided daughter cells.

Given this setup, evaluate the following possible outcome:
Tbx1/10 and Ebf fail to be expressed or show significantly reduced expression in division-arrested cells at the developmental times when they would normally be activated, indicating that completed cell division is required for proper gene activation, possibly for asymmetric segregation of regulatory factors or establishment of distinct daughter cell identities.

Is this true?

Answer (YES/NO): NO